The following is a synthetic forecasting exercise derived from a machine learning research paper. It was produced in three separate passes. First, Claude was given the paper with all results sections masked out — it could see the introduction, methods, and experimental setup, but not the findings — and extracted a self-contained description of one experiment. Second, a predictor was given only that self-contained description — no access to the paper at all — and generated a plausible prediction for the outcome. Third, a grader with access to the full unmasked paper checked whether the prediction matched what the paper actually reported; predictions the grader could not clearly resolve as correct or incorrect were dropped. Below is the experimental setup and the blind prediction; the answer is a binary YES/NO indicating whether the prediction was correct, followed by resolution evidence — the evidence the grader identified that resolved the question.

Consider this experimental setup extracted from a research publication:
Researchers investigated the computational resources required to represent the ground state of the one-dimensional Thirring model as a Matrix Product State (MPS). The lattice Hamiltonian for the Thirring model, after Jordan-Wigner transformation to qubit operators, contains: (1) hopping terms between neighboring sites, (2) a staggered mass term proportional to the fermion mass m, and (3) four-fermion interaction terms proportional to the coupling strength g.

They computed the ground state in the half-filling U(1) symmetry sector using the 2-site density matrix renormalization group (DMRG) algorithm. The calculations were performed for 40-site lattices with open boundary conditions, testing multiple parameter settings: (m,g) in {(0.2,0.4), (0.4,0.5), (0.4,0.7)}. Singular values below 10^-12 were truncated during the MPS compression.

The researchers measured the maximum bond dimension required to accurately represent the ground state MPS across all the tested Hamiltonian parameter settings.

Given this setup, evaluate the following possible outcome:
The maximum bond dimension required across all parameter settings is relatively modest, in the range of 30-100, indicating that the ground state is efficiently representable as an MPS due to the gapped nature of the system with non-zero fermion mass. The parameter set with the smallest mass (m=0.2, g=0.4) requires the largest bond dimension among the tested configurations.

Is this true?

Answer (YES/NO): NO